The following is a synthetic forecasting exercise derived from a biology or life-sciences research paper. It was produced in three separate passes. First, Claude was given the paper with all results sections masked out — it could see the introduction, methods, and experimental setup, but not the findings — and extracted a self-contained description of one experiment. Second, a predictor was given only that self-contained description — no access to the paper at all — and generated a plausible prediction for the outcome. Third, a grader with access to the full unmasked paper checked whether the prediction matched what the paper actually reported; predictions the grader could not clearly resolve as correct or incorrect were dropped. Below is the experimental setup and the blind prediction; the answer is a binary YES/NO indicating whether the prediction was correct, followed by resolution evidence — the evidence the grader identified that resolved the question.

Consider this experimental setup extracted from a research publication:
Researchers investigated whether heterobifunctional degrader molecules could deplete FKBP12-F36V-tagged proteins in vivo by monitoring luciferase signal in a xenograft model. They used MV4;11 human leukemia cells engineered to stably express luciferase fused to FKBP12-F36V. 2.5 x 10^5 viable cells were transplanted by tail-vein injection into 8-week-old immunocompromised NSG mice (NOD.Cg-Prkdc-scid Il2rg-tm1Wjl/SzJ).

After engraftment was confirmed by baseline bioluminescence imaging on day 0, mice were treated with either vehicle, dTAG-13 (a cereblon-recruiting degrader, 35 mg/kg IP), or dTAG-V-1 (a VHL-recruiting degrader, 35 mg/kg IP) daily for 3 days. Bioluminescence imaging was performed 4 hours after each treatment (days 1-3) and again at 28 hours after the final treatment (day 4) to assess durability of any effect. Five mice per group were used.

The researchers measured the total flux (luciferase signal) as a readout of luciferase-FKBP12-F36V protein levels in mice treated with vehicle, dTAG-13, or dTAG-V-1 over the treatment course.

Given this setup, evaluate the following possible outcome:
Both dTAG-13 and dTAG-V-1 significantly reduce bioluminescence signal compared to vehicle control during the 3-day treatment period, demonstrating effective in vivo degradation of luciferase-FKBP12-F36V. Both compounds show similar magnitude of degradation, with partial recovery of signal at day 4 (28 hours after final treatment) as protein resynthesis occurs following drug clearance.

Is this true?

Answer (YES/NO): NO